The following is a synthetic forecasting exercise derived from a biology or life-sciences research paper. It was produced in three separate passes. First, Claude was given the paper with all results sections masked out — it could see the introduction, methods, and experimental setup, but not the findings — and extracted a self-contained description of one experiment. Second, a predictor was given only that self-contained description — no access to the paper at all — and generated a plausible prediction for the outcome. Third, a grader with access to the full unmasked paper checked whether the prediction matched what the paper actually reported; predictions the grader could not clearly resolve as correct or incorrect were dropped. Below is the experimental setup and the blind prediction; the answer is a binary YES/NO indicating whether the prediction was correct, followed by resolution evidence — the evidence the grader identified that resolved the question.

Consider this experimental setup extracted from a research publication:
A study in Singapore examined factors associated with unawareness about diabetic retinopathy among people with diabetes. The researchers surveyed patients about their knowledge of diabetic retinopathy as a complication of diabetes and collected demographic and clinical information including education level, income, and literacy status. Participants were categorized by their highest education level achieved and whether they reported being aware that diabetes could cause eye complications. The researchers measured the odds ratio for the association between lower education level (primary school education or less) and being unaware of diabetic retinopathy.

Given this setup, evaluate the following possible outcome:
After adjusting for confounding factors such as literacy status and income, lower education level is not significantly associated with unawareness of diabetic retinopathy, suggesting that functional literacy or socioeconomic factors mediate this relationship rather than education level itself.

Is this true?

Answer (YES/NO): NO